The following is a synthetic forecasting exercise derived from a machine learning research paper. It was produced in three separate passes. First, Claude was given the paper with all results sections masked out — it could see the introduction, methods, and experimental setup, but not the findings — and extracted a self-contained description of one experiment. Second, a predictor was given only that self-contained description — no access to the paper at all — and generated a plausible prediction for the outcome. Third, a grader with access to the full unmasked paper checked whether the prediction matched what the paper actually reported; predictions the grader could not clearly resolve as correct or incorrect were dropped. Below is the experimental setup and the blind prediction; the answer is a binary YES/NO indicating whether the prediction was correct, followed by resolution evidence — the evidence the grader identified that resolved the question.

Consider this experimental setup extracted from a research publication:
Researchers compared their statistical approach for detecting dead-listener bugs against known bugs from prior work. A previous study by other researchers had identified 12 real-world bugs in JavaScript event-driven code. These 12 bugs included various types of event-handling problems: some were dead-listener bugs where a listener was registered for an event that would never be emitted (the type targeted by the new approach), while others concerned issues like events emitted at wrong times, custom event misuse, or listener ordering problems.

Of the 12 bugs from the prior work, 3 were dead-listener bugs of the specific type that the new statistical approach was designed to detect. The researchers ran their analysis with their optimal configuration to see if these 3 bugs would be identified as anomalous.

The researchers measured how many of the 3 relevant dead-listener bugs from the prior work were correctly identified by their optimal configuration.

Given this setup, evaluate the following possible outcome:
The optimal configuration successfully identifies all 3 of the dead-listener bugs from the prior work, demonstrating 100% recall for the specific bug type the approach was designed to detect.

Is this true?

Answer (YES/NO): YES